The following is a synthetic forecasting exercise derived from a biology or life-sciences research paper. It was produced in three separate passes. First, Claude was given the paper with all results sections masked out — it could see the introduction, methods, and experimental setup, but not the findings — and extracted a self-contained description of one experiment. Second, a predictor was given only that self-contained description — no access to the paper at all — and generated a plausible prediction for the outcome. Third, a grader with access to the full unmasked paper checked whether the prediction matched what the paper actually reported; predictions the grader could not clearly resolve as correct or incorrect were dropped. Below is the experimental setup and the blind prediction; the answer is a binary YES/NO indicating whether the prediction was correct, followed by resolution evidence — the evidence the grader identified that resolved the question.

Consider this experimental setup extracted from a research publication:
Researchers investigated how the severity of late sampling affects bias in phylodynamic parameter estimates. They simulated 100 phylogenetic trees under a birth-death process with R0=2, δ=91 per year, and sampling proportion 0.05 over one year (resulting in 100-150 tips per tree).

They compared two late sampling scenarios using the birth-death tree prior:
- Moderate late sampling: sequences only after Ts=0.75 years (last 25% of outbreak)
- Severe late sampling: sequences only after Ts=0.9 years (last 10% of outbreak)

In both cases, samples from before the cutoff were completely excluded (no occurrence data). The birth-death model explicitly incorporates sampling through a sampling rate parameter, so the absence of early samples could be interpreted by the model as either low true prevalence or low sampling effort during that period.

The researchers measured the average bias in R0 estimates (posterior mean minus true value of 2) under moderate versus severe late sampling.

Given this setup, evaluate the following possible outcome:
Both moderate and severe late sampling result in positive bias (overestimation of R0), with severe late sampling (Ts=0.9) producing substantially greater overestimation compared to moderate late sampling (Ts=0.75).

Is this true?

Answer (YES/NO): YES